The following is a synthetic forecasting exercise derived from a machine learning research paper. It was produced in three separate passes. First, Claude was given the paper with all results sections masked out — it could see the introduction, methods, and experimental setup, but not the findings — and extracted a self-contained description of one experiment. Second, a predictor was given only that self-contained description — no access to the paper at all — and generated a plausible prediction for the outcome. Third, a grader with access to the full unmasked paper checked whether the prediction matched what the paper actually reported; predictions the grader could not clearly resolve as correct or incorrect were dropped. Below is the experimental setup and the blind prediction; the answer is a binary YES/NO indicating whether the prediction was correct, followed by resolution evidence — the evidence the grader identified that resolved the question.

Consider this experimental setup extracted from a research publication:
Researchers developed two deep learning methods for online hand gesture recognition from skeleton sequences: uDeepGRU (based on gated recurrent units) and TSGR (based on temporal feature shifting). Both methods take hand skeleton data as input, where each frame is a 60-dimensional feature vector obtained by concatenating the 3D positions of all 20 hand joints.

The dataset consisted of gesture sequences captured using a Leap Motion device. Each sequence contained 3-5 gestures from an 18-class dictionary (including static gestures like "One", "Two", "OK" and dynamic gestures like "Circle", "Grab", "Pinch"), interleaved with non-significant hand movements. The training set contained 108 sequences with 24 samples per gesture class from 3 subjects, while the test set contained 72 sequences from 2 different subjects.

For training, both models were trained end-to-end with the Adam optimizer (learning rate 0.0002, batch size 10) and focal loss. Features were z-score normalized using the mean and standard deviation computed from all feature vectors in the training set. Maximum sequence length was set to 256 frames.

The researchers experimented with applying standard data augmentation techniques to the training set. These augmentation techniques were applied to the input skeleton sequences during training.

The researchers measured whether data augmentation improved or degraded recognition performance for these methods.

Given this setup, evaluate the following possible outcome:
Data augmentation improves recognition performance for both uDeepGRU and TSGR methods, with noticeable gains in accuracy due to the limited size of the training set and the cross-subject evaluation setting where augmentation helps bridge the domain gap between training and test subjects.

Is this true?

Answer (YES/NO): NO